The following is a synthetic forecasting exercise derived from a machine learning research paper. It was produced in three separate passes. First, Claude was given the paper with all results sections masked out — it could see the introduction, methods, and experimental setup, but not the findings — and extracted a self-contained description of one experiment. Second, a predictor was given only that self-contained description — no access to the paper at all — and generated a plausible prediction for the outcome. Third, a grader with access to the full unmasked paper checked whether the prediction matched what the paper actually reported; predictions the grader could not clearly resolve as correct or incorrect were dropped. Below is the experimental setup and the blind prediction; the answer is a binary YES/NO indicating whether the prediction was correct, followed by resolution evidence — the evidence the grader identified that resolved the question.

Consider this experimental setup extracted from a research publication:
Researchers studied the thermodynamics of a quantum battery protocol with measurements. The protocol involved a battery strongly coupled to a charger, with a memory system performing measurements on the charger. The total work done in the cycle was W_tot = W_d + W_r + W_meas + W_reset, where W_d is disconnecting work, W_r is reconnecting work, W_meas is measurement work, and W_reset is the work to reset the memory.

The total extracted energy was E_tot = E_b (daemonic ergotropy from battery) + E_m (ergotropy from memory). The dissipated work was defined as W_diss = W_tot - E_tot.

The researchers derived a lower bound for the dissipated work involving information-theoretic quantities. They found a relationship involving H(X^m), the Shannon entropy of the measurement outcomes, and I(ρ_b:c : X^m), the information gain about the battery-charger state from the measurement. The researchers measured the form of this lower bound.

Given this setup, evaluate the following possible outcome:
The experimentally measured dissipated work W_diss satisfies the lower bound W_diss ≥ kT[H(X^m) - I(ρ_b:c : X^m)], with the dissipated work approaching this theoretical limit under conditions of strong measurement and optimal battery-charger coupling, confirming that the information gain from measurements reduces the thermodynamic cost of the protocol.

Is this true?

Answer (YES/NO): NO